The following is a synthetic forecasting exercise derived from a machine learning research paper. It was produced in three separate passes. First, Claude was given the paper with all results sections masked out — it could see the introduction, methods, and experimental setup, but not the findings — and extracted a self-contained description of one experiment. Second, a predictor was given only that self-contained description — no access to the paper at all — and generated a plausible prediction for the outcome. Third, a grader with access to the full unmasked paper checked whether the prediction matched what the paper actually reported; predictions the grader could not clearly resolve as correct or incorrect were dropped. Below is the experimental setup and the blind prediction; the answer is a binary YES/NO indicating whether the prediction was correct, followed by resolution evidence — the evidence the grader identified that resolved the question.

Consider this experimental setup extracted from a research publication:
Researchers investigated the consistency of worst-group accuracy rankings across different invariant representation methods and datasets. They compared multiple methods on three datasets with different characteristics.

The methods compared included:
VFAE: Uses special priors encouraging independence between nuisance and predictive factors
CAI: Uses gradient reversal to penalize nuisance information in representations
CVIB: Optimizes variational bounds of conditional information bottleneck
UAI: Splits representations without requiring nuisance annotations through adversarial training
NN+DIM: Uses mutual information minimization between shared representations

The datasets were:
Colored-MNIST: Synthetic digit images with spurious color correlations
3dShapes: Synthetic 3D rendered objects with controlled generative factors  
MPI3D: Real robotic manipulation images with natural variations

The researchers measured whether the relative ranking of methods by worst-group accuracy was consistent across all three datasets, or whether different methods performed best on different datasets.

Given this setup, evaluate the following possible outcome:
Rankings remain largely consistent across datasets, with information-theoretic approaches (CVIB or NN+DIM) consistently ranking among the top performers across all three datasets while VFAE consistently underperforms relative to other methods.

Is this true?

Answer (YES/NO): NO